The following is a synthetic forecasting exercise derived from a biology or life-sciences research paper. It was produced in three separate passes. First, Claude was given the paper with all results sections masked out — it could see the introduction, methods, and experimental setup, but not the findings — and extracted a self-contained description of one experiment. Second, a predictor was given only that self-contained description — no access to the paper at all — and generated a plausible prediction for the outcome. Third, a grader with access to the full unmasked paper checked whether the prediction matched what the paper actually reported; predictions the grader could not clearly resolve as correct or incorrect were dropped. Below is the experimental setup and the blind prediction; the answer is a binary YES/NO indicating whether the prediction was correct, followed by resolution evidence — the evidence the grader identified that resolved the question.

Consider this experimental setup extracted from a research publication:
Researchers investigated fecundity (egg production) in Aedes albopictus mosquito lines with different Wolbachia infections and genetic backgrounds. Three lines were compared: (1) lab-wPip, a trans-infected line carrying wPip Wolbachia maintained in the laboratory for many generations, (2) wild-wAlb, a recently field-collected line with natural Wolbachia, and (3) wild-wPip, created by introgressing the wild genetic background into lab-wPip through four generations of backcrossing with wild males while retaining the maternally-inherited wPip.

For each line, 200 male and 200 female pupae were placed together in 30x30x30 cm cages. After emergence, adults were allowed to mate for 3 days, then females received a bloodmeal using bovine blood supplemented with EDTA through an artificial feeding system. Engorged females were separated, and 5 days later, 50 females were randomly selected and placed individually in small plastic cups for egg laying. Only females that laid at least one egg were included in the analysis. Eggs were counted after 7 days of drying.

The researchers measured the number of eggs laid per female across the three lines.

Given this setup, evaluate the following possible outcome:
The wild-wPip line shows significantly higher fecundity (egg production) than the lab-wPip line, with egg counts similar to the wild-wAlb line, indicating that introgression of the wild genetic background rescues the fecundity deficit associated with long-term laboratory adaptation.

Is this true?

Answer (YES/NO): NO